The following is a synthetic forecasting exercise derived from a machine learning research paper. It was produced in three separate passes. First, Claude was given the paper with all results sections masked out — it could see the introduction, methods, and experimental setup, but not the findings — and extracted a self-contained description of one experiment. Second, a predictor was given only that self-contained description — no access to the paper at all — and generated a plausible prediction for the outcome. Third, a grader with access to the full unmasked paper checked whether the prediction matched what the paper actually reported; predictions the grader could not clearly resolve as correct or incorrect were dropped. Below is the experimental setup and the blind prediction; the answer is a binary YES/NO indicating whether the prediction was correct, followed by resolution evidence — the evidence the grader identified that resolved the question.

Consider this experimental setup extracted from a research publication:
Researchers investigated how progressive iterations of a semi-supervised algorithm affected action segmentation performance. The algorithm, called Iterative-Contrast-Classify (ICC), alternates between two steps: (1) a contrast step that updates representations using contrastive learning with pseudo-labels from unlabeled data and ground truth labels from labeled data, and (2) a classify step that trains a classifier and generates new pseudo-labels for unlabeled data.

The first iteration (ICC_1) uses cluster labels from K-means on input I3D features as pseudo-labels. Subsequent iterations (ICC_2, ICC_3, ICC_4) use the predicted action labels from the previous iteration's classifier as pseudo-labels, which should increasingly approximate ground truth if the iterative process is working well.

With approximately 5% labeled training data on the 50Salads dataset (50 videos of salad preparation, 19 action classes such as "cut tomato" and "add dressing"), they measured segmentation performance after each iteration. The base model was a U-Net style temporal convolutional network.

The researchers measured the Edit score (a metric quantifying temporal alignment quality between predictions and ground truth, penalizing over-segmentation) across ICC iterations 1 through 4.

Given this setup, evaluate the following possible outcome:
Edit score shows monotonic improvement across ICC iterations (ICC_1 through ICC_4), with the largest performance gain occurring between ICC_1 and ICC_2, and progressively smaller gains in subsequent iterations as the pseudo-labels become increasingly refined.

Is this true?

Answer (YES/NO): YES